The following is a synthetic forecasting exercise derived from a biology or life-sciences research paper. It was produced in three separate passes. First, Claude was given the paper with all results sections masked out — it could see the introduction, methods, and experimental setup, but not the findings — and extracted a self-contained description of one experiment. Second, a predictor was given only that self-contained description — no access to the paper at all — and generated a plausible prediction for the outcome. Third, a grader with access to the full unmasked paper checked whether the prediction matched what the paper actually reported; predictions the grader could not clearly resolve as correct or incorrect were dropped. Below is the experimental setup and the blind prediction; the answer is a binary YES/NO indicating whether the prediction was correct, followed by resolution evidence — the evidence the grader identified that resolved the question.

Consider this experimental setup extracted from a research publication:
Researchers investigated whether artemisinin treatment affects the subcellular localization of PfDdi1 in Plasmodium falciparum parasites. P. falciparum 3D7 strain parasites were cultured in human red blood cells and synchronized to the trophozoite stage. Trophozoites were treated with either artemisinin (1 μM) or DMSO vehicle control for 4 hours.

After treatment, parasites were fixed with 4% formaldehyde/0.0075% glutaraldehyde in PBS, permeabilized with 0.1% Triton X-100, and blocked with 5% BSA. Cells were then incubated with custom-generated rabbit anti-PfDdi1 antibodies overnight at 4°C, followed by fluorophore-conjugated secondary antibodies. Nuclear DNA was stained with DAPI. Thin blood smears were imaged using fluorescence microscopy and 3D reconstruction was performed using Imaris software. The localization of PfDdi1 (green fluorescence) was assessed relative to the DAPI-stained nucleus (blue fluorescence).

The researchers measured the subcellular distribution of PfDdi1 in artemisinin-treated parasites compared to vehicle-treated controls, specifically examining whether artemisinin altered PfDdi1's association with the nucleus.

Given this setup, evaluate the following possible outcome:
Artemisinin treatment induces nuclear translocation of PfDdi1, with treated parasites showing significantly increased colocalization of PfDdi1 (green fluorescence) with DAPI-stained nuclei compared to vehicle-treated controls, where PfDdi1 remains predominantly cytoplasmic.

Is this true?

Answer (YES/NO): YES